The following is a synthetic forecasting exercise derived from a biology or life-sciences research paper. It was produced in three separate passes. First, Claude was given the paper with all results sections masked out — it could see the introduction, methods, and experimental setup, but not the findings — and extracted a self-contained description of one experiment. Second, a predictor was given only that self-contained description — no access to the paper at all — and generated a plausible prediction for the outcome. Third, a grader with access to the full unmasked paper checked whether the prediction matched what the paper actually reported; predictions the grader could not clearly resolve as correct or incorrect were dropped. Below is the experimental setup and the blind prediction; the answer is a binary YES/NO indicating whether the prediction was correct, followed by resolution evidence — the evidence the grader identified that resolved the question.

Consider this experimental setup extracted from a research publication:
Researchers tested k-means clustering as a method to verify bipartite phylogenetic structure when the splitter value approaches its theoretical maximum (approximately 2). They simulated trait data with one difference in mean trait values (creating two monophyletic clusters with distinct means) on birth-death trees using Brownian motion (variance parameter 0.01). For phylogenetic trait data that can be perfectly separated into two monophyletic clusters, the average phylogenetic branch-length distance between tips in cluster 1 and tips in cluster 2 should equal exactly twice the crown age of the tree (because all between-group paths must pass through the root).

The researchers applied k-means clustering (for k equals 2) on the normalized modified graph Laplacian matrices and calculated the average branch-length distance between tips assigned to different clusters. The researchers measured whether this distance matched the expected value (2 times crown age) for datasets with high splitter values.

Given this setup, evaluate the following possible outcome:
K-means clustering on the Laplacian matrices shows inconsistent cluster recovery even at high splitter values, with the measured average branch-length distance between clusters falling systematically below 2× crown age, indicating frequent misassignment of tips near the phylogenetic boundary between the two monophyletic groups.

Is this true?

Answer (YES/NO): NO